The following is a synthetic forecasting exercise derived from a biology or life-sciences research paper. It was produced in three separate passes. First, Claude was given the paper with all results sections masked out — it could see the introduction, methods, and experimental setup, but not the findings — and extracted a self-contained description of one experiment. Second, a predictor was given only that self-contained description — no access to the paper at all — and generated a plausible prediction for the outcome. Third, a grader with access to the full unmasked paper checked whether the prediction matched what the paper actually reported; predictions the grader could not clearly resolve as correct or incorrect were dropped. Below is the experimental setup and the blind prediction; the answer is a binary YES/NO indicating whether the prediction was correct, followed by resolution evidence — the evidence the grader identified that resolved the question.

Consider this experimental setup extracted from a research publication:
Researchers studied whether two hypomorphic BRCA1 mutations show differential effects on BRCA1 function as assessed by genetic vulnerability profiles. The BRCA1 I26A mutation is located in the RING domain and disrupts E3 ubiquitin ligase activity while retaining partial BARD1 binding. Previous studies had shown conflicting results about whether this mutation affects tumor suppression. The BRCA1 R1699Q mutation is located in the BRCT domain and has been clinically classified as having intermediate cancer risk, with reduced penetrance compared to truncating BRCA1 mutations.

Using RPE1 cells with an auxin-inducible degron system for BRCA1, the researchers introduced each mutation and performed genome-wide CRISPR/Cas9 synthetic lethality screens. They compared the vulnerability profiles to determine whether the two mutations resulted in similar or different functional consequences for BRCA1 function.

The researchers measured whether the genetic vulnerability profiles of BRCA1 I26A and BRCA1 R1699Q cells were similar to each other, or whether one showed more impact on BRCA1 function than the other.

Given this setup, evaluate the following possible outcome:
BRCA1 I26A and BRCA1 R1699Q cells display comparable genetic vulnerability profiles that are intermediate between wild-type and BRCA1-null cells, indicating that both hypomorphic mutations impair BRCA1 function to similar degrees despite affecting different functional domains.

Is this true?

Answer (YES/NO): NO